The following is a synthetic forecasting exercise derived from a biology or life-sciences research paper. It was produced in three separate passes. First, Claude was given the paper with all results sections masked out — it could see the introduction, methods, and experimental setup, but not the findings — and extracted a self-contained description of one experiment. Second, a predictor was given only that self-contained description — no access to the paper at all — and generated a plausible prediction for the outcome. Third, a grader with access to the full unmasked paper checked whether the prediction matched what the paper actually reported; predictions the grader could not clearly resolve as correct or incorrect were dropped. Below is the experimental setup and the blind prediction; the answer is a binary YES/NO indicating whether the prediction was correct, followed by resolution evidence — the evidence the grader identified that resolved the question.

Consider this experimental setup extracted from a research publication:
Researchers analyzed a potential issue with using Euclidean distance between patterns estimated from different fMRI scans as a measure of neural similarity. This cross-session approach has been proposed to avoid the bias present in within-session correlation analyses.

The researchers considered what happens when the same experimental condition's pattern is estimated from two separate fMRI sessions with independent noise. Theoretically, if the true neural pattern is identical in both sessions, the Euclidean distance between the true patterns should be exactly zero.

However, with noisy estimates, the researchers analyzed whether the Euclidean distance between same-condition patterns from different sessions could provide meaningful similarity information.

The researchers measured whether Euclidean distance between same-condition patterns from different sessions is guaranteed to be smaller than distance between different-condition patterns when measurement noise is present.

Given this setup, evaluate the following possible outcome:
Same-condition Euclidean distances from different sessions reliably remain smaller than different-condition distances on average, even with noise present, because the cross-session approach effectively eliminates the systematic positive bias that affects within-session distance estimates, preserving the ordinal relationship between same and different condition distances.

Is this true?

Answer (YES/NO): NO